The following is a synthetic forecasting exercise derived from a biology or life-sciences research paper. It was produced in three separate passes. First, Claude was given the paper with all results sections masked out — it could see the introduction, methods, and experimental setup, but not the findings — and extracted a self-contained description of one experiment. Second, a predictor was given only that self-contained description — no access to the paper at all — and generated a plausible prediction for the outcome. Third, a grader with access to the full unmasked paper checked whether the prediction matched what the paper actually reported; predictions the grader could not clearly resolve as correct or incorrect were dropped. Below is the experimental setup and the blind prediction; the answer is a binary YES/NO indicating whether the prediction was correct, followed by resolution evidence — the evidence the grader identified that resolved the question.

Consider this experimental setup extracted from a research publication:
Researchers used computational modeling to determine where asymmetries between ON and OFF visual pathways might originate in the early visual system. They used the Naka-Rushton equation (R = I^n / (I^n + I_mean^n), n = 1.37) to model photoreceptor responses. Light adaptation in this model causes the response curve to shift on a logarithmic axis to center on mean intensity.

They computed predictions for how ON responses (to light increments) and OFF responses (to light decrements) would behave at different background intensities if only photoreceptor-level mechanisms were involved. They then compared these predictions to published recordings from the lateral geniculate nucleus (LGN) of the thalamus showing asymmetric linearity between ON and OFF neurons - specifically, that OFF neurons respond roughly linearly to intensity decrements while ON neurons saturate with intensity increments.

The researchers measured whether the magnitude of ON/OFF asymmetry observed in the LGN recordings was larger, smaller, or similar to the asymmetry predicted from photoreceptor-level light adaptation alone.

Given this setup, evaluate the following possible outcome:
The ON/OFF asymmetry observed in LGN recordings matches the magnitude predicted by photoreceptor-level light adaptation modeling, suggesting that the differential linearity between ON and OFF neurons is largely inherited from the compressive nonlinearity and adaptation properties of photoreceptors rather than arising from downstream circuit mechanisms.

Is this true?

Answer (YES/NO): YES